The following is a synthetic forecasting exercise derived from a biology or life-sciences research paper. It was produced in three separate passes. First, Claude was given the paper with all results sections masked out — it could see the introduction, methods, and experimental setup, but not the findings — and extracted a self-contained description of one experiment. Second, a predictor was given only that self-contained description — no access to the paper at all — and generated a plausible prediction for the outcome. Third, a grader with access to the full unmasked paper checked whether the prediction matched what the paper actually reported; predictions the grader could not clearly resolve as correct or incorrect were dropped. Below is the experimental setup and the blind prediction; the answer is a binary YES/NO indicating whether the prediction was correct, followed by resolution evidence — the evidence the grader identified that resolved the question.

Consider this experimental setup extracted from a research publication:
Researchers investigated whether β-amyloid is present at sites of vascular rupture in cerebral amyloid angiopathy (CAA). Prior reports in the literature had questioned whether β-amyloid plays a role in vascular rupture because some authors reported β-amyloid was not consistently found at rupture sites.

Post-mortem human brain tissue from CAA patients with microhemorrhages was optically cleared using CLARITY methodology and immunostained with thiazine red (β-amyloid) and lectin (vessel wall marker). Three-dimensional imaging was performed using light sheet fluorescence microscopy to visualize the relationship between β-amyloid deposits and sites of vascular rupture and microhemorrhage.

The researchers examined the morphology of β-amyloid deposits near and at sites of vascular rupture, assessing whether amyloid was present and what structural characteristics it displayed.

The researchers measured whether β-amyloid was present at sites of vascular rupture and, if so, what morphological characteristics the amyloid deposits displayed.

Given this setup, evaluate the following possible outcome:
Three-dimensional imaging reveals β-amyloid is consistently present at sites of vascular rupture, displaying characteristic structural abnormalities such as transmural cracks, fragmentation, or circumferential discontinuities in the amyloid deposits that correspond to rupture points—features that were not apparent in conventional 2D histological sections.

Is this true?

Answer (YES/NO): YES